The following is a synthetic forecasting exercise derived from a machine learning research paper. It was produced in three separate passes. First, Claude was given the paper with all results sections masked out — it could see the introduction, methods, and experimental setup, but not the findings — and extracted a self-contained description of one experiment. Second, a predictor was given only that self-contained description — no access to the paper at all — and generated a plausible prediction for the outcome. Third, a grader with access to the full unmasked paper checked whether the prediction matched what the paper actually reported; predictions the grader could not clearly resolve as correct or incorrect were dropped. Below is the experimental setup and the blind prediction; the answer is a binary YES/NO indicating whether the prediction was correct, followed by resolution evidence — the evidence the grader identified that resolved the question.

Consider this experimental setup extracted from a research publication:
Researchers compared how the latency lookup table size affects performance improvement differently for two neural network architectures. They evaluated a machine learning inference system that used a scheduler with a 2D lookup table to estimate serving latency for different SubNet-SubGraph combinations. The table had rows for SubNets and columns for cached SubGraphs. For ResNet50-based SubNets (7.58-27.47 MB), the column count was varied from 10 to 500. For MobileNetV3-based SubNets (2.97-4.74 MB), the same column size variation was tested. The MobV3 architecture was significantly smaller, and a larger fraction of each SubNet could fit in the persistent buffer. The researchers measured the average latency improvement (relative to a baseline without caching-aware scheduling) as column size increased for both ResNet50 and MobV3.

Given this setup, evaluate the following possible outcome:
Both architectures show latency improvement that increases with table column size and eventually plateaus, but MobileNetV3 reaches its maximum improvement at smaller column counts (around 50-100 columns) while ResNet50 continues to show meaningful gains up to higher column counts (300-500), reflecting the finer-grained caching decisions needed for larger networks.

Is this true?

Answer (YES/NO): NO